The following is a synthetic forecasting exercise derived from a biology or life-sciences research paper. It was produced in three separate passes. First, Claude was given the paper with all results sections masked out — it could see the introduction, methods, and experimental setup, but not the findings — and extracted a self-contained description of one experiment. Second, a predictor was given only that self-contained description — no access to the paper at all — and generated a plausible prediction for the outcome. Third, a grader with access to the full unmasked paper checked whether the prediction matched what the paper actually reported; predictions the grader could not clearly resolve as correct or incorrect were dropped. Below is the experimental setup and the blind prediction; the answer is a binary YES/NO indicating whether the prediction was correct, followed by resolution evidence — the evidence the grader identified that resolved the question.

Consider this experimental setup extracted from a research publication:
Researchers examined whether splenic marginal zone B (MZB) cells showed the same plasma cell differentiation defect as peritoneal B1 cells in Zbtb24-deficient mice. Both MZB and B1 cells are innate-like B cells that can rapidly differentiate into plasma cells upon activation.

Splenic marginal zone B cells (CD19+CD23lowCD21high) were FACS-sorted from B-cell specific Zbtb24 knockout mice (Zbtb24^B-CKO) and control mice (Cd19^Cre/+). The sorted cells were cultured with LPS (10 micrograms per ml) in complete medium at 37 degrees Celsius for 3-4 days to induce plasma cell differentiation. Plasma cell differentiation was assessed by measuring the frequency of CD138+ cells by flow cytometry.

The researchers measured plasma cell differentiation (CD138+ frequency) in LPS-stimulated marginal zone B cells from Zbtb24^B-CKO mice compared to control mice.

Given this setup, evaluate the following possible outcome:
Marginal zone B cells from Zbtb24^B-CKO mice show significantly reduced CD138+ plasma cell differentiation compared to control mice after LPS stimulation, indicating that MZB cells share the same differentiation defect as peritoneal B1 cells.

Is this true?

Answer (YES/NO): NO